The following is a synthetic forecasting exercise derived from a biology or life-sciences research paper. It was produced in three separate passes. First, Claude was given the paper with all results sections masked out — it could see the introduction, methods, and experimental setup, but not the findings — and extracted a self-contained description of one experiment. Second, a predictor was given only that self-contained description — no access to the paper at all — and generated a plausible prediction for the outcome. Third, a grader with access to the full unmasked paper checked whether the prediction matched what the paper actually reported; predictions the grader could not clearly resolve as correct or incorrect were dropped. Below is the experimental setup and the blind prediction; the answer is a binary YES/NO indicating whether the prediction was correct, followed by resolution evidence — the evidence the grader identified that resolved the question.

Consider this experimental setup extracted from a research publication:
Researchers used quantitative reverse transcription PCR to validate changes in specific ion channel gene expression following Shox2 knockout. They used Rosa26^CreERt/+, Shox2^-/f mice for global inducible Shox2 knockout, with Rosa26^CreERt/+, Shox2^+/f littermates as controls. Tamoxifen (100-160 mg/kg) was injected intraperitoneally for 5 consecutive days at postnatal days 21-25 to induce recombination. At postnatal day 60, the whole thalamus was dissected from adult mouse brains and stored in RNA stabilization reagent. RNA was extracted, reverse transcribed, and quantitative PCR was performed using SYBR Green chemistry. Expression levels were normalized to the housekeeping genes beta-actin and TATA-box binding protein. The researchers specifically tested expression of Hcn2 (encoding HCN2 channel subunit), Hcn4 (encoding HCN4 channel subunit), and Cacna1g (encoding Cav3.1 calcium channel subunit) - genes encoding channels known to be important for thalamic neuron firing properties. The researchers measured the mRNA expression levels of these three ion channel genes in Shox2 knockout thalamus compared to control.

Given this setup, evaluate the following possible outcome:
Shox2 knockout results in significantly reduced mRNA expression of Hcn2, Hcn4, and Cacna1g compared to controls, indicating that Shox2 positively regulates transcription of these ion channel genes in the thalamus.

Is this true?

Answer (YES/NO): YES